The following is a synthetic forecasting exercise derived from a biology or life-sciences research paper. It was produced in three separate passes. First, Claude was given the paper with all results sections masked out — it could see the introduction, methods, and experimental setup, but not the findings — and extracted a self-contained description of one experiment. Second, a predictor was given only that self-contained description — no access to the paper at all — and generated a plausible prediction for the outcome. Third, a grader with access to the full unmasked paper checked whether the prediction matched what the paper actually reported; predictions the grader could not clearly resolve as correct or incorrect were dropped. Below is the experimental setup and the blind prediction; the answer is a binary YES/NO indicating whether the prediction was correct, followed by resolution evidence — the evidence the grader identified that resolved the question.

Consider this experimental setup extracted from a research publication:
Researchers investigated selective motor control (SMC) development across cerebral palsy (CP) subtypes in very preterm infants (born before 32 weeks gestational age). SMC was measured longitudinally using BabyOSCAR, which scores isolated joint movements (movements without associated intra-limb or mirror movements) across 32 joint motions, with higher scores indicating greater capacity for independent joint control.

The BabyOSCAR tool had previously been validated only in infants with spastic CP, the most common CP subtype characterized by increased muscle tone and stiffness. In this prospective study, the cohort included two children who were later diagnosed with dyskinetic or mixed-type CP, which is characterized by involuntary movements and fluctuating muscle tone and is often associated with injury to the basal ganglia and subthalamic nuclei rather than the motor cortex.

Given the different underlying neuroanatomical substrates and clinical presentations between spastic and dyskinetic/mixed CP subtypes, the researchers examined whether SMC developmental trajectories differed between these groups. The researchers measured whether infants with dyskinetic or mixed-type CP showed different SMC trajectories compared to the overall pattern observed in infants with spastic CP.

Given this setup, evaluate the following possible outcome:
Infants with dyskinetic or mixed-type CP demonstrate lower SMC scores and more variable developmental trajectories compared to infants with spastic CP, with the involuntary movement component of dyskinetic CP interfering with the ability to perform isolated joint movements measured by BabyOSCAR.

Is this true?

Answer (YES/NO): NO